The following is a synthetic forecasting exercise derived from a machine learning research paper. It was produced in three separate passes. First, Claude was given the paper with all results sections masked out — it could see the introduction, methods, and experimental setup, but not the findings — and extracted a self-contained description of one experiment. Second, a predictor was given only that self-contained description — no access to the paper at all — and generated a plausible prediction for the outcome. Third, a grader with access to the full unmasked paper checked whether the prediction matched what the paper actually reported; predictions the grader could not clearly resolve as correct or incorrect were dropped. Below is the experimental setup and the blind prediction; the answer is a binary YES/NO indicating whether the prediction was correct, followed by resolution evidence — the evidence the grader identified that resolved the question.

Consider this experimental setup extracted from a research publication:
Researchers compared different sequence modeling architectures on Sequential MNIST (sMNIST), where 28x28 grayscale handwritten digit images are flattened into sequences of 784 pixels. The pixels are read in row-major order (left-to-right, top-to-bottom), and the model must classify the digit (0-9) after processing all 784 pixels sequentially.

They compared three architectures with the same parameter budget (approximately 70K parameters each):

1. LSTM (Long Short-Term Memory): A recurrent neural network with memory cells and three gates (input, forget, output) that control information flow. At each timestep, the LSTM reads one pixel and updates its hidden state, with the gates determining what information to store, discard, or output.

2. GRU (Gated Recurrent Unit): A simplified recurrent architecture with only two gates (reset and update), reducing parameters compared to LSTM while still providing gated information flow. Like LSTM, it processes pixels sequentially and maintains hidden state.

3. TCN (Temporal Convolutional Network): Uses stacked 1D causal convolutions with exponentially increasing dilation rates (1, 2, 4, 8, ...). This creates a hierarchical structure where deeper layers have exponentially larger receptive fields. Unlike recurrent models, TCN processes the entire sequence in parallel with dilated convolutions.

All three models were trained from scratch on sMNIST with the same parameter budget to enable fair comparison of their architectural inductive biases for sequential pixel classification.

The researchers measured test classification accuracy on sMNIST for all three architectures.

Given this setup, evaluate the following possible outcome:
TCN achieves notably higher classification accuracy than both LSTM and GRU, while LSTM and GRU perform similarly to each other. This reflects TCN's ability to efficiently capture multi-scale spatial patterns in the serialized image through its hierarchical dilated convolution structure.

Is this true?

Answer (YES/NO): NO